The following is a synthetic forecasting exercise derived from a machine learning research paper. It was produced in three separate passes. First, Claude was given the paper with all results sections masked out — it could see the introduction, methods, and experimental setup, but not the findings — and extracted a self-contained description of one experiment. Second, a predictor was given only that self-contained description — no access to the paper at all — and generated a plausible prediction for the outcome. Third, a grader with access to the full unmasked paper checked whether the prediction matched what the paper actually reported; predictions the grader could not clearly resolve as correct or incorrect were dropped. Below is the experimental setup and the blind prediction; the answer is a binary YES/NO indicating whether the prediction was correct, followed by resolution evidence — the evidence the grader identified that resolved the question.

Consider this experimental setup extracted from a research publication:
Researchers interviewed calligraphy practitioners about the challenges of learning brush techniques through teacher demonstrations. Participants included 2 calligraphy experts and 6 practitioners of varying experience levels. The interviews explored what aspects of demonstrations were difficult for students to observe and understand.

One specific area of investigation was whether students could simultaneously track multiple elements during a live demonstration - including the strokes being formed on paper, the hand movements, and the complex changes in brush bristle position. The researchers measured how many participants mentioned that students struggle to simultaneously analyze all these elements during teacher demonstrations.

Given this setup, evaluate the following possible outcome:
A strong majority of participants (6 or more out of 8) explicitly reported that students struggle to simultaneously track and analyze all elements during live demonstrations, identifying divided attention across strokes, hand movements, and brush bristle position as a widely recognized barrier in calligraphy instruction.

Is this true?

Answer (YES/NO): YES